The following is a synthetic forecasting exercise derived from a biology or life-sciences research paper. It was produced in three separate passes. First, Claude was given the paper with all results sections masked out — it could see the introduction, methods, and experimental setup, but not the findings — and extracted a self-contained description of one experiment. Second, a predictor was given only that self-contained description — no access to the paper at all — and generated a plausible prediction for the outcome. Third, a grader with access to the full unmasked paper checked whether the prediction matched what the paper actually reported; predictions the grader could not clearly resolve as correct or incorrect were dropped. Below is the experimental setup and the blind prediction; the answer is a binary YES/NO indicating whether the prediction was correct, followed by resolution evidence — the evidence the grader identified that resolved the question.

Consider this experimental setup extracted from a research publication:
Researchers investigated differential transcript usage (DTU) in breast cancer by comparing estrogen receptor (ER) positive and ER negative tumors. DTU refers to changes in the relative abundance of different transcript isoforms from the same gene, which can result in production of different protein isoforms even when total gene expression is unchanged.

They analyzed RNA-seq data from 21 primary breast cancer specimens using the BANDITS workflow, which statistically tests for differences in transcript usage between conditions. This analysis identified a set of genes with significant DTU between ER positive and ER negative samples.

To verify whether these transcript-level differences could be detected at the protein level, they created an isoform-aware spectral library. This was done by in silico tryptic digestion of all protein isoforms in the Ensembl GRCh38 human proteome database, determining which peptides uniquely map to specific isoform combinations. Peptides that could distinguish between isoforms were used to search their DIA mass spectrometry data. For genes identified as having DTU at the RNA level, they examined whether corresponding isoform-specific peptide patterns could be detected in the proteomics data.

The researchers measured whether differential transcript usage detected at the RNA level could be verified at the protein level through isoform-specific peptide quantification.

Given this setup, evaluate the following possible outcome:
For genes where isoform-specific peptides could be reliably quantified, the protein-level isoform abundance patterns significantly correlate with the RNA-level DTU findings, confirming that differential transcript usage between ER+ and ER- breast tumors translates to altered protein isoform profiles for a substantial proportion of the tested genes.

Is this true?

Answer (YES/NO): NO